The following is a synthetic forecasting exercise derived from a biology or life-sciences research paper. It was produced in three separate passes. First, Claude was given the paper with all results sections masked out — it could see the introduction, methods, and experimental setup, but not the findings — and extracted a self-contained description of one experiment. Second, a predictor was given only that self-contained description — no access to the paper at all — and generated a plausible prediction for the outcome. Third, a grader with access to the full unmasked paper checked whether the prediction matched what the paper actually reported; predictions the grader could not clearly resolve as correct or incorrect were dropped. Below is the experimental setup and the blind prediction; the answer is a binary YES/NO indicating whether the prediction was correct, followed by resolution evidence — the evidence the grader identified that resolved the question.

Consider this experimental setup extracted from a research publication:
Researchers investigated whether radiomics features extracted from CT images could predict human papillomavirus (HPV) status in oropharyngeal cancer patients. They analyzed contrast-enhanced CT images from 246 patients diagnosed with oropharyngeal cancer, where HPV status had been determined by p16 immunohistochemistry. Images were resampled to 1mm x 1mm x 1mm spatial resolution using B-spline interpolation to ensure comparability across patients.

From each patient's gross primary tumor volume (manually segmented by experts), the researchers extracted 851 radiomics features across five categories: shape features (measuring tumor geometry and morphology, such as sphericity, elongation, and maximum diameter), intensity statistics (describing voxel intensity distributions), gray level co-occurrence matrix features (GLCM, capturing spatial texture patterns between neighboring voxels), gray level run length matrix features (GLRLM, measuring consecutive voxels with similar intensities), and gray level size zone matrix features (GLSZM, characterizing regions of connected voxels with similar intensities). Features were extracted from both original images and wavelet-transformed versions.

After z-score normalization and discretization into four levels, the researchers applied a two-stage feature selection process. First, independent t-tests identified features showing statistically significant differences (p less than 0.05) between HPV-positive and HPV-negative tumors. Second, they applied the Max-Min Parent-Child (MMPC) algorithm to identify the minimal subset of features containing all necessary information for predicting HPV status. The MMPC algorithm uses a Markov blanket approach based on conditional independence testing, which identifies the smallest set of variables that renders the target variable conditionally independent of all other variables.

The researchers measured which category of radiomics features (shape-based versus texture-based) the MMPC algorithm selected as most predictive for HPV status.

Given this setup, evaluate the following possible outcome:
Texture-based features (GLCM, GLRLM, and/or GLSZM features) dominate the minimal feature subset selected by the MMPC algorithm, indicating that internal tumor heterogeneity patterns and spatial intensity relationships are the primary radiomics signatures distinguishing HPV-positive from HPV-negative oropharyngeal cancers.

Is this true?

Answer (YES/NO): NO